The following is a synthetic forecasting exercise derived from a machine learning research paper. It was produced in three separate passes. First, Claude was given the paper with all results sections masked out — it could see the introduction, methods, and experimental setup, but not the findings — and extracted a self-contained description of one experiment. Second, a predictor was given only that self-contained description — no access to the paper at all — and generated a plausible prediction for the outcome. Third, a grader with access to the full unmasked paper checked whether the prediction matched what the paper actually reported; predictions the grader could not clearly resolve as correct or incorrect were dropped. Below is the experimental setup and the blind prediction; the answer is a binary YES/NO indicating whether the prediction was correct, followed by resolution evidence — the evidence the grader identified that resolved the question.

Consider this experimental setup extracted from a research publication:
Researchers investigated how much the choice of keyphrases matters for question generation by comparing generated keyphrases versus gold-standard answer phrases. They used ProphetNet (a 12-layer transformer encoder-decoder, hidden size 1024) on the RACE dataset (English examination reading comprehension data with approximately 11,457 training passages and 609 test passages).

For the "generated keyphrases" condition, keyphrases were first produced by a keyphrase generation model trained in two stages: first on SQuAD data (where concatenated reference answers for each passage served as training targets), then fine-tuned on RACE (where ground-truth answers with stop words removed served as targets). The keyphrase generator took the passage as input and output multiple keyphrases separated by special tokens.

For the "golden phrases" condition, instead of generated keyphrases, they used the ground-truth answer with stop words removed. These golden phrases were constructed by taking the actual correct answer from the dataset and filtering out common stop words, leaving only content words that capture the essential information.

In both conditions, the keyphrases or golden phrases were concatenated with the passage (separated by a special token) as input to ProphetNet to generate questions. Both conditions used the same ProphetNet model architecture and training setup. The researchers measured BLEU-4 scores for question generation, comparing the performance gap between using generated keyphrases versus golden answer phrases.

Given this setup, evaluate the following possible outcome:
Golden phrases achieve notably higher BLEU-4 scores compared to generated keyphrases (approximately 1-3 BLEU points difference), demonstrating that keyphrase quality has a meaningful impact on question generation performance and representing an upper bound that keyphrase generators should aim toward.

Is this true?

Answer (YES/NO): NO